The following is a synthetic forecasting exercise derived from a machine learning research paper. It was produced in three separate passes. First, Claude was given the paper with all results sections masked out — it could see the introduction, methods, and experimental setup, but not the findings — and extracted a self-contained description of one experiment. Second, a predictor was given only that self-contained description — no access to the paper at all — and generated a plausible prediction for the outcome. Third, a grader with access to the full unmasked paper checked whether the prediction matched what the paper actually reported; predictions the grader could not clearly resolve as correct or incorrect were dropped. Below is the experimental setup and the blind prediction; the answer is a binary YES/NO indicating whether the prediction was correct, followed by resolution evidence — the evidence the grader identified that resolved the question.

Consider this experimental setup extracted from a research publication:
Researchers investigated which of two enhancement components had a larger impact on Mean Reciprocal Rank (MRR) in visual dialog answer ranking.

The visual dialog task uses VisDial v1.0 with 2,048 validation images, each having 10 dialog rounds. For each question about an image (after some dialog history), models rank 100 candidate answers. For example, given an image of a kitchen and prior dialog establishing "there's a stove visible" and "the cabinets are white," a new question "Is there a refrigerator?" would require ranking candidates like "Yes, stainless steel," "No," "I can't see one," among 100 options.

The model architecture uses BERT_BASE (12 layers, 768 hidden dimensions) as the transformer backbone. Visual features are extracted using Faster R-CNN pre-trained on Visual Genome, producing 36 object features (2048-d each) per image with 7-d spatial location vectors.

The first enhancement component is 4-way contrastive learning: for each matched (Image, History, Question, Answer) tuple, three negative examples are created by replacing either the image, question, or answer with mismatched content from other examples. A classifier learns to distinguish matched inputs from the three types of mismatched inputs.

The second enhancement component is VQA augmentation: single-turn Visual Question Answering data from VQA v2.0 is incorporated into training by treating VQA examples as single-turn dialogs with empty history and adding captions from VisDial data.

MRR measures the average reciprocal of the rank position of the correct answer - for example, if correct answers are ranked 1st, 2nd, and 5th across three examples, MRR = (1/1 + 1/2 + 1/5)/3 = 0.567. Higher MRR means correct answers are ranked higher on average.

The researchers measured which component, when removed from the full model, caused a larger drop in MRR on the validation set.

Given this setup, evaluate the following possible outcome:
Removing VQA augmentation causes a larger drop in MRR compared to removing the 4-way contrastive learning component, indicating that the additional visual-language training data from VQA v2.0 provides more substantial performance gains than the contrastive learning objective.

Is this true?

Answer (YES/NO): YES